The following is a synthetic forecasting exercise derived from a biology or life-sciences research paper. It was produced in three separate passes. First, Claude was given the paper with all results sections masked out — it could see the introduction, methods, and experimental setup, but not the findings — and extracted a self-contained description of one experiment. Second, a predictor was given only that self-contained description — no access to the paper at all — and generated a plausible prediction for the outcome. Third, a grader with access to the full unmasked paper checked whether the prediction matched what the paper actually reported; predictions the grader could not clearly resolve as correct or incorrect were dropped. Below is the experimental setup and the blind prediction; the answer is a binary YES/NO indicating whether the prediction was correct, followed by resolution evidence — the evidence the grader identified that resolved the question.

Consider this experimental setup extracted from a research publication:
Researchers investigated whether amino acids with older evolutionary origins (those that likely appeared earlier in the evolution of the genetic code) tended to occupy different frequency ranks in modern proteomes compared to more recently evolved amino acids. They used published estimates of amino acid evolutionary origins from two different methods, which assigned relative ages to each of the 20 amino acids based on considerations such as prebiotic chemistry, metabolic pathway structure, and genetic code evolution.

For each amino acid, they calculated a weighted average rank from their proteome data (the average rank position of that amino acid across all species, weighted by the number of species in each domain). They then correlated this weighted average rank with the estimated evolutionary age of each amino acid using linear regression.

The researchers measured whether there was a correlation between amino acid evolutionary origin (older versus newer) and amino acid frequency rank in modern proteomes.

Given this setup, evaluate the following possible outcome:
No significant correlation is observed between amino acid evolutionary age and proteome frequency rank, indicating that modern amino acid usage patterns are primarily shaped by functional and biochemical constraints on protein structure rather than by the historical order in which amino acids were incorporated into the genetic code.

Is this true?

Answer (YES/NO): YES